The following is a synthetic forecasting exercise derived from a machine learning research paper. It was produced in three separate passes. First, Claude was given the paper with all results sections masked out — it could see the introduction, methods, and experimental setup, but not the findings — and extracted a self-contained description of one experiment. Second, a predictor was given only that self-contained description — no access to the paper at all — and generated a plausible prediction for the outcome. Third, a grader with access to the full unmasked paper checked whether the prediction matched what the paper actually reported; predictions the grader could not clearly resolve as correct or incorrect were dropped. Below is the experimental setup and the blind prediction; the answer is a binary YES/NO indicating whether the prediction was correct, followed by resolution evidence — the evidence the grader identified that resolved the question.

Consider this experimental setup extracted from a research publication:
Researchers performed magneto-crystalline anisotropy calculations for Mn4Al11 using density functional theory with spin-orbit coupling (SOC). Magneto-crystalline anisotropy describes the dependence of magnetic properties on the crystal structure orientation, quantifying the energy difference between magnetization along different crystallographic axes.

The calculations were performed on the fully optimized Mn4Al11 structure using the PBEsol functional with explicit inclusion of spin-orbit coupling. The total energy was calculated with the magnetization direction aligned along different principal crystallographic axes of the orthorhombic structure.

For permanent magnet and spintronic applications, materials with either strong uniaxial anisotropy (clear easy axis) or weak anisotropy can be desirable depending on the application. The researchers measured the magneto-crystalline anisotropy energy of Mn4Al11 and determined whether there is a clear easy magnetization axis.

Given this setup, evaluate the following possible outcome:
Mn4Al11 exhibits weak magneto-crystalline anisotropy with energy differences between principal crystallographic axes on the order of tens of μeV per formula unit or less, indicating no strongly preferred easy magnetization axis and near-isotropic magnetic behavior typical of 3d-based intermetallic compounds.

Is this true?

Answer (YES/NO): NO